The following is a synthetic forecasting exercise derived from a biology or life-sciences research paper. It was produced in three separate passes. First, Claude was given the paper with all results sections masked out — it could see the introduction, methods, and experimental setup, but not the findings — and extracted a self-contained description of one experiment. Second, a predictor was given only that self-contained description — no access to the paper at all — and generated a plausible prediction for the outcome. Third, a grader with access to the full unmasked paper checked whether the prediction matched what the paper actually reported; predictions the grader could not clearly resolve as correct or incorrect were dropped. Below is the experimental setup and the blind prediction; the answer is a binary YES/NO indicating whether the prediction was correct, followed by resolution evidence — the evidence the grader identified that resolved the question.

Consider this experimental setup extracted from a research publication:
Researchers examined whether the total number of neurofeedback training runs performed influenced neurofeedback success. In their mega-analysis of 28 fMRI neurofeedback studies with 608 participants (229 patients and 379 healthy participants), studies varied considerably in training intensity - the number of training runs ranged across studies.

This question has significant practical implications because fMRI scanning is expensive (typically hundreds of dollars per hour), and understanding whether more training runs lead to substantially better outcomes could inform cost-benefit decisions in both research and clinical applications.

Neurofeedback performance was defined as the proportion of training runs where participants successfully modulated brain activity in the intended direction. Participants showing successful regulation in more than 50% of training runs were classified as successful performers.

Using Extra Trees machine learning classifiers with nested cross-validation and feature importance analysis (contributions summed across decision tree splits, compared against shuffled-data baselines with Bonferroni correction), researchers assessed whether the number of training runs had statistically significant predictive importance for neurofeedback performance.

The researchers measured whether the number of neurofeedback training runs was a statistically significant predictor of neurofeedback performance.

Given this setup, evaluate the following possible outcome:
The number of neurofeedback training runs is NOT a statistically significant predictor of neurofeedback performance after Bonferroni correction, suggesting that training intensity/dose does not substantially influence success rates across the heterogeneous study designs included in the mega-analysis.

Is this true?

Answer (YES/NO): YES